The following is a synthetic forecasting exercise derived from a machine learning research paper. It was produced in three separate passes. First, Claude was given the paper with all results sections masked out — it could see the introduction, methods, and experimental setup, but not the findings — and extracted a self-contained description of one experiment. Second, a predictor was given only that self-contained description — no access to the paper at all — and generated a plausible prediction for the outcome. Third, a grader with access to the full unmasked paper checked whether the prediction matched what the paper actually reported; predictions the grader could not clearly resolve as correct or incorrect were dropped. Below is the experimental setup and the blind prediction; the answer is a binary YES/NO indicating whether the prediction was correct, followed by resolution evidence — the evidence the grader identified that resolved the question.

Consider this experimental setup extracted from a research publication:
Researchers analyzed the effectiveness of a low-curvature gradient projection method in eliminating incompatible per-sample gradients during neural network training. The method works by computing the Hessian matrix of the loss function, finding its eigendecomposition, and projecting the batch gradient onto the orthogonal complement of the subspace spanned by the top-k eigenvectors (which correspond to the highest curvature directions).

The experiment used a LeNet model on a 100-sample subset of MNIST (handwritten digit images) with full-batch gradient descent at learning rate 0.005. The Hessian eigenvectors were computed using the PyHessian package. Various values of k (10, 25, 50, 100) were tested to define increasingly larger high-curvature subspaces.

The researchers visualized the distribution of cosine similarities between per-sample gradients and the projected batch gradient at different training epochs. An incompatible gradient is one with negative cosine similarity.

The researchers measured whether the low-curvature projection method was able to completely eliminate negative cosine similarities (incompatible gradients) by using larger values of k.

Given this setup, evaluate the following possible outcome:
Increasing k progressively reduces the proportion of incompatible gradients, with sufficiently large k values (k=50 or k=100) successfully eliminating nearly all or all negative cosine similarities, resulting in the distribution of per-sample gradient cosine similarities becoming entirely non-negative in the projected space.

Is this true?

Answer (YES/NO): NO